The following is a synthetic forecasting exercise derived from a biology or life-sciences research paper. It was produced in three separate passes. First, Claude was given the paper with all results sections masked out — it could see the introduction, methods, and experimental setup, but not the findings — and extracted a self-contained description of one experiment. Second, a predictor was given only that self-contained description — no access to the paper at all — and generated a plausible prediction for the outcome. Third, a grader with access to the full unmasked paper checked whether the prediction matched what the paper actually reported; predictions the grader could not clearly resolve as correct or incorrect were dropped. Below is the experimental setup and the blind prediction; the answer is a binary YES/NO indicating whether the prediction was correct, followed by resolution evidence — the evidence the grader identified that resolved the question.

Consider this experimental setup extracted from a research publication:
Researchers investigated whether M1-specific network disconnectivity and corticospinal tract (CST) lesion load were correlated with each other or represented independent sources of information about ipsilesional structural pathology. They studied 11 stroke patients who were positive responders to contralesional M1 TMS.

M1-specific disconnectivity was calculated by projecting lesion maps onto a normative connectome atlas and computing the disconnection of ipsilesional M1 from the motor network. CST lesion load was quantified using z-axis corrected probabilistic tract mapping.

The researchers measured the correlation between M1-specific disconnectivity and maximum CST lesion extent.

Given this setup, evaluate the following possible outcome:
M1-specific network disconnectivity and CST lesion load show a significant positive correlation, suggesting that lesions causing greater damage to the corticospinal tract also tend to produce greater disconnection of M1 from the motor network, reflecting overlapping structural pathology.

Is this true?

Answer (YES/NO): NO